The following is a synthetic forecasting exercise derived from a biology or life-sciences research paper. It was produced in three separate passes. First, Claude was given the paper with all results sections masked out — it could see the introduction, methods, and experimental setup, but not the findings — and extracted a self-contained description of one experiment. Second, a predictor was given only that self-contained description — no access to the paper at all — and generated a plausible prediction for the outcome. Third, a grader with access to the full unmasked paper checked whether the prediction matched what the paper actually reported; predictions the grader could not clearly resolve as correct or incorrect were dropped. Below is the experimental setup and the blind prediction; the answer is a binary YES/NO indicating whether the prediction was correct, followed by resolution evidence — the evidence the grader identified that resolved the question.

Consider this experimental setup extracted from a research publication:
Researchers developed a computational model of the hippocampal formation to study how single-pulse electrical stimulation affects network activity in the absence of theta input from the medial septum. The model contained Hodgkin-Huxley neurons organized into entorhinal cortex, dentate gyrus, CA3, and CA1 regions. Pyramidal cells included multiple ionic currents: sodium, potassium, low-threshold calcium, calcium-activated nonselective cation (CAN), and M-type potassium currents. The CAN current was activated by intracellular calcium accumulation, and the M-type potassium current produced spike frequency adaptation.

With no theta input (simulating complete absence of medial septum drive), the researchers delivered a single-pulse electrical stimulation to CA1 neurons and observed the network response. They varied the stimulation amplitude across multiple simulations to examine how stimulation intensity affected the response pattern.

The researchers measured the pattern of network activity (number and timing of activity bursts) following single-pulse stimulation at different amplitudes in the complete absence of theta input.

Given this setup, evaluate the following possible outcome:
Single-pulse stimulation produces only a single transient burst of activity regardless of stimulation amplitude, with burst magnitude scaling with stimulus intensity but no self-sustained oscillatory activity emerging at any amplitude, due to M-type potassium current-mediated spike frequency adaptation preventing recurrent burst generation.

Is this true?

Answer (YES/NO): NO